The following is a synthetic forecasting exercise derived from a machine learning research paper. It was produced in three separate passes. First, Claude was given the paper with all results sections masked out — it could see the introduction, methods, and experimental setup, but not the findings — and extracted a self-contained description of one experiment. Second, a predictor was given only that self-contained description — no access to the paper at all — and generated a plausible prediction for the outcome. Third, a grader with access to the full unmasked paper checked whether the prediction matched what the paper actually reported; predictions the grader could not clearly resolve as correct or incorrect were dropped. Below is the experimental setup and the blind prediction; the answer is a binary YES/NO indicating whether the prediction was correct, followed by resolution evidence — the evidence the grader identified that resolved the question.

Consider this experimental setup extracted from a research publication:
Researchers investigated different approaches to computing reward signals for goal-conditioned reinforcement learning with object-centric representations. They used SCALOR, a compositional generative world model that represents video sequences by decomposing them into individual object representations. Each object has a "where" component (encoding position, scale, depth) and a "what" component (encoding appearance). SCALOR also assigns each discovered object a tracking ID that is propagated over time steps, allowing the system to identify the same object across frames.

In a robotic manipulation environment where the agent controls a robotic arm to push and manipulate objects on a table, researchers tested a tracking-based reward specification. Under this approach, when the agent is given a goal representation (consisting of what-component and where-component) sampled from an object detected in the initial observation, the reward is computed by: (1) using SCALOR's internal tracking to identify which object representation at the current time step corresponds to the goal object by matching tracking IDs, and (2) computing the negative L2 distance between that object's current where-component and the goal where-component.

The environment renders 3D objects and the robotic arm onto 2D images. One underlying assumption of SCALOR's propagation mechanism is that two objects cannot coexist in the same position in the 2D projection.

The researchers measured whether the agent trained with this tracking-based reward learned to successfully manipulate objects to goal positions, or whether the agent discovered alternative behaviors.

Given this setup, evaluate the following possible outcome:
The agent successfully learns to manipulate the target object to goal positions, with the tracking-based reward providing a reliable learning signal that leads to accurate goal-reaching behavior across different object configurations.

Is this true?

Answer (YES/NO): NO